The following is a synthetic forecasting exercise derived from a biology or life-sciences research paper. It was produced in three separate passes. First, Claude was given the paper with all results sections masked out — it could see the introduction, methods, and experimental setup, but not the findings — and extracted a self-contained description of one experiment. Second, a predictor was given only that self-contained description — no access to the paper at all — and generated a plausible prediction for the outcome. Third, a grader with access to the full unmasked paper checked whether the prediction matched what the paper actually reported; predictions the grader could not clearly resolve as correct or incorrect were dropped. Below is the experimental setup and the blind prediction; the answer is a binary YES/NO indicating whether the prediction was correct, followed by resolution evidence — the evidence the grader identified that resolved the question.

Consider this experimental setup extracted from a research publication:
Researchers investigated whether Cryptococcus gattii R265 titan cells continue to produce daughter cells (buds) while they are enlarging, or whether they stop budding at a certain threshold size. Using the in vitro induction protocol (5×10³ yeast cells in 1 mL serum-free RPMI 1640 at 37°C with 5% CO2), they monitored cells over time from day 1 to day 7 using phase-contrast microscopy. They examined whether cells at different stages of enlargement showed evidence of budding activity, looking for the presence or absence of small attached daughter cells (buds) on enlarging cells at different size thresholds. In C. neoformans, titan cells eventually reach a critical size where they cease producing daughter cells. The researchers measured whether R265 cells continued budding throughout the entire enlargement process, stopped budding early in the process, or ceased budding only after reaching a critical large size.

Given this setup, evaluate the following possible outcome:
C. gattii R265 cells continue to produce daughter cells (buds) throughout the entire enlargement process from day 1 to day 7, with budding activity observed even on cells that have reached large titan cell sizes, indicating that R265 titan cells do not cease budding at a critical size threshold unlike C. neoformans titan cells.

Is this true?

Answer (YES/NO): NO